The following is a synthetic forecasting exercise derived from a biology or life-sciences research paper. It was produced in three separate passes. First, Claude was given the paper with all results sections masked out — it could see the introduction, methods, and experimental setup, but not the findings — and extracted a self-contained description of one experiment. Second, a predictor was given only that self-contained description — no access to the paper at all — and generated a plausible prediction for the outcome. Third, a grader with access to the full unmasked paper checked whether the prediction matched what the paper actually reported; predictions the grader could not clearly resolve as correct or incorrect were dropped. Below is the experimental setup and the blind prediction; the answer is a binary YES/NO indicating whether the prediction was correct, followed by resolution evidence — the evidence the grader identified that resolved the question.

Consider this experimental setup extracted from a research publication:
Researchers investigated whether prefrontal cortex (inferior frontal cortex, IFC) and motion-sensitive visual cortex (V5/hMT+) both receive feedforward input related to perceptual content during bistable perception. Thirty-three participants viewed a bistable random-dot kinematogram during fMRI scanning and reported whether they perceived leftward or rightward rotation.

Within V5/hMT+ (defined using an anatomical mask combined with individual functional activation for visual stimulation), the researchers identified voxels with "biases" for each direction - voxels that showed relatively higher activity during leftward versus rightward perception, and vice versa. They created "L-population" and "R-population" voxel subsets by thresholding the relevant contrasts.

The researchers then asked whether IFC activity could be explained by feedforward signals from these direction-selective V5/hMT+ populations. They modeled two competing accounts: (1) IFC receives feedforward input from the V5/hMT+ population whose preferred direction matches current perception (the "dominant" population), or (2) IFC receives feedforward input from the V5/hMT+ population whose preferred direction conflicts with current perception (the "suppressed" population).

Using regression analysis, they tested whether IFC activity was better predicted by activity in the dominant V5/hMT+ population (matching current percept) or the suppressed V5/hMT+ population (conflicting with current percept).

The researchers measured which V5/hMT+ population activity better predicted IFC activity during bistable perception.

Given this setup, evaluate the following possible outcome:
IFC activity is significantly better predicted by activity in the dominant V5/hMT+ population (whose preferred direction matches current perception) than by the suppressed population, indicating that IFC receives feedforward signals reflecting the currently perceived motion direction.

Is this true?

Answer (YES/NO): NO